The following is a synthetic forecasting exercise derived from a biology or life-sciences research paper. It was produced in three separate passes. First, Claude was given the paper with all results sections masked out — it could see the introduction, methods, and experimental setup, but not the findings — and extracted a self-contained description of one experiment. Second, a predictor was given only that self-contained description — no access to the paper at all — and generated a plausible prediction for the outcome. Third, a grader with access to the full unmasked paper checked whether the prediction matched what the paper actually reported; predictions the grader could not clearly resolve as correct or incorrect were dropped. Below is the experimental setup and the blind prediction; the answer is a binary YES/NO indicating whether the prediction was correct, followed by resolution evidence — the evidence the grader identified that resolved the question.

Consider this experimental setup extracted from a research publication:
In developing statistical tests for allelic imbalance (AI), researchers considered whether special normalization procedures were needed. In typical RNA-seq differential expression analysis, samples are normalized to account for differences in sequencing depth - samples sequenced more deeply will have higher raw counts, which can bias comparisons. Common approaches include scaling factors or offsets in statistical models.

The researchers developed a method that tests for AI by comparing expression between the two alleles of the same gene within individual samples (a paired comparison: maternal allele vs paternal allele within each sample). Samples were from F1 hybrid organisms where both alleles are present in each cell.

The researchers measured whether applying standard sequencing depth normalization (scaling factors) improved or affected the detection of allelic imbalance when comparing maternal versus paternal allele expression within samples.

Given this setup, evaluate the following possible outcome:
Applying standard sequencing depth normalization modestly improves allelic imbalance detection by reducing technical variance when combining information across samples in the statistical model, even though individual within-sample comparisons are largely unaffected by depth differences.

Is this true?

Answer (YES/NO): NO